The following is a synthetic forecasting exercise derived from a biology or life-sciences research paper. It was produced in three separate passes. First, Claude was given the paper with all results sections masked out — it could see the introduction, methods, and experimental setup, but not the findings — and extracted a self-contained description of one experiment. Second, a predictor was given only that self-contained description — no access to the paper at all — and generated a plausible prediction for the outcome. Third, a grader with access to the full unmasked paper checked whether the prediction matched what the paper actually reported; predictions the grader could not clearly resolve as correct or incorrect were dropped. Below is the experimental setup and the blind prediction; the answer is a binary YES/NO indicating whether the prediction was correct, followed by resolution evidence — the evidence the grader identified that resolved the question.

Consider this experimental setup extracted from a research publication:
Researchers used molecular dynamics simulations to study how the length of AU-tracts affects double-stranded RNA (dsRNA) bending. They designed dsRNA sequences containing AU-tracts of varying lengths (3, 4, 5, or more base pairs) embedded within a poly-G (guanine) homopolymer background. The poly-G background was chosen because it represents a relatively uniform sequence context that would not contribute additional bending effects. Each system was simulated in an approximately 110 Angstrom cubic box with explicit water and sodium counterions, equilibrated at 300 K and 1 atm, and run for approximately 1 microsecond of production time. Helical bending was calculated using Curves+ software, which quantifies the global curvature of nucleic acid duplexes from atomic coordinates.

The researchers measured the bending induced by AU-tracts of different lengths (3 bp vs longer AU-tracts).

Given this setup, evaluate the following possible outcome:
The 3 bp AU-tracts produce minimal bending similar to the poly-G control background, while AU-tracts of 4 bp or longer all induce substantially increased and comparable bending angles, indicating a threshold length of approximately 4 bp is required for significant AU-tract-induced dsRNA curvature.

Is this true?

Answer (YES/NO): NO